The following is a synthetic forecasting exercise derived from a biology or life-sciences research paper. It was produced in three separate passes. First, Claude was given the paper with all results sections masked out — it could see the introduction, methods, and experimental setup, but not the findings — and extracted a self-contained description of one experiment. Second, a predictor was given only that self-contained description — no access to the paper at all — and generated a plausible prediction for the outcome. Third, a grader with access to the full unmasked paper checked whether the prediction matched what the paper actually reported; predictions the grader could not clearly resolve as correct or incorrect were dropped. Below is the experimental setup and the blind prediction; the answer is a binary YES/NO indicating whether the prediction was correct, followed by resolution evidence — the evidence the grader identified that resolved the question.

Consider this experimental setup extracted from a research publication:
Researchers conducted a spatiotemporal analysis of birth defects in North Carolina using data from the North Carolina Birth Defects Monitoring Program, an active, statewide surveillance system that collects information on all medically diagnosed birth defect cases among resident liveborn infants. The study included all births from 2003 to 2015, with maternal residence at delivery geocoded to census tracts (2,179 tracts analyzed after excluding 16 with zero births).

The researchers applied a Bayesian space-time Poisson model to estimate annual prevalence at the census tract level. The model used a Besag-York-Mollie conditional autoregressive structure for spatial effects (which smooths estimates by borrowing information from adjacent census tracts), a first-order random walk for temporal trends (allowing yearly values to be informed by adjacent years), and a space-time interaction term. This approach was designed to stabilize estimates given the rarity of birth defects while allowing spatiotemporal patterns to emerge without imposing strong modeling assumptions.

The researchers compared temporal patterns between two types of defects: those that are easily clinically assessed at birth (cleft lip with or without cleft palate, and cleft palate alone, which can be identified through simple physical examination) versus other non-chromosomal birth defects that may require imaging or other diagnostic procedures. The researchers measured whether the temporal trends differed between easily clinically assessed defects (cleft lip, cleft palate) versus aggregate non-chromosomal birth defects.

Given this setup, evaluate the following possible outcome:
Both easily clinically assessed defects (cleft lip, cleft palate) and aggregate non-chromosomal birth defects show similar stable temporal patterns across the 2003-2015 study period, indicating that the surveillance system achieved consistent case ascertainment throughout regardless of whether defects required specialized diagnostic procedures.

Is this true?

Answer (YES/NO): NO